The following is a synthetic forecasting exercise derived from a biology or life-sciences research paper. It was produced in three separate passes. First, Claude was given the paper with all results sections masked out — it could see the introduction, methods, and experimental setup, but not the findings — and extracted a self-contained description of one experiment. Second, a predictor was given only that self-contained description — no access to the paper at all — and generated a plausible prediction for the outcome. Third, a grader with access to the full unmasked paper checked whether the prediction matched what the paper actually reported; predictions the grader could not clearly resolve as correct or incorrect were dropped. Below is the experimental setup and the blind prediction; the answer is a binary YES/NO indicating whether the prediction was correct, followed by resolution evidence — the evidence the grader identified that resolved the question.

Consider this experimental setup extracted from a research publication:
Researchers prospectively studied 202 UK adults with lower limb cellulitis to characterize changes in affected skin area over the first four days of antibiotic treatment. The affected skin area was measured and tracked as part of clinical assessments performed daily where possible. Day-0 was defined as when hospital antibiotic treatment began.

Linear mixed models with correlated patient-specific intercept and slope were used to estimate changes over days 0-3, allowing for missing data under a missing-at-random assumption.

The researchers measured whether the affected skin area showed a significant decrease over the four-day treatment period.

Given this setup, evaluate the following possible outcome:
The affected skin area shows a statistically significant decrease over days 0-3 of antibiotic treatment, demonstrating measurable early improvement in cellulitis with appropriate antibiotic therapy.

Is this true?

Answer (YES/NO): NO